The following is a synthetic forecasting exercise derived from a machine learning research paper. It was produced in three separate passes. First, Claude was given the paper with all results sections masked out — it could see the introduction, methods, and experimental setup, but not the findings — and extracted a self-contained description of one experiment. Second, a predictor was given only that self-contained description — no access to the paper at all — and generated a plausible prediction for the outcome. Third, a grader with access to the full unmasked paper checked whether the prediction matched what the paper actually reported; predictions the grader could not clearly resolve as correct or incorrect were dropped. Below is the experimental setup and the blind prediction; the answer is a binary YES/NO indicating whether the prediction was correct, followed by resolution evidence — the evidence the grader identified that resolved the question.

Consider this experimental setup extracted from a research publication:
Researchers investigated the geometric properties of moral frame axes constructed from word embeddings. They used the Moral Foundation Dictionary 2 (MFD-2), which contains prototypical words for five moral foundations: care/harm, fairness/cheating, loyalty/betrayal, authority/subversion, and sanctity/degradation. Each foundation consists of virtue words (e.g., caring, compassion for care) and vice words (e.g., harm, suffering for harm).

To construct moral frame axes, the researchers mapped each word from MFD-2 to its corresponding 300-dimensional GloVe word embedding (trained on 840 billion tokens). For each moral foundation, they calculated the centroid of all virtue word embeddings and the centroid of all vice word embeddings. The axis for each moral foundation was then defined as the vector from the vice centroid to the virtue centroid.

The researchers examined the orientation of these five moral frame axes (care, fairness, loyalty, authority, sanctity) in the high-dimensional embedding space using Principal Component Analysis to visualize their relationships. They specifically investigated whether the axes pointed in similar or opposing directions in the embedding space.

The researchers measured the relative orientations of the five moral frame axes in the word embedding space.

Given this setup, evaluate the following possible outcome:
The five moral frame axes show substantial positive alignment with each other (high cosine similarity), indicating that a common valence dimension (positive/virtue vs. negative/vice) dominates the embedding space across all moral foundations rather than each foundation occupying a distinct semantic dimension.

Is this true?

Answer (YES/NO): YES